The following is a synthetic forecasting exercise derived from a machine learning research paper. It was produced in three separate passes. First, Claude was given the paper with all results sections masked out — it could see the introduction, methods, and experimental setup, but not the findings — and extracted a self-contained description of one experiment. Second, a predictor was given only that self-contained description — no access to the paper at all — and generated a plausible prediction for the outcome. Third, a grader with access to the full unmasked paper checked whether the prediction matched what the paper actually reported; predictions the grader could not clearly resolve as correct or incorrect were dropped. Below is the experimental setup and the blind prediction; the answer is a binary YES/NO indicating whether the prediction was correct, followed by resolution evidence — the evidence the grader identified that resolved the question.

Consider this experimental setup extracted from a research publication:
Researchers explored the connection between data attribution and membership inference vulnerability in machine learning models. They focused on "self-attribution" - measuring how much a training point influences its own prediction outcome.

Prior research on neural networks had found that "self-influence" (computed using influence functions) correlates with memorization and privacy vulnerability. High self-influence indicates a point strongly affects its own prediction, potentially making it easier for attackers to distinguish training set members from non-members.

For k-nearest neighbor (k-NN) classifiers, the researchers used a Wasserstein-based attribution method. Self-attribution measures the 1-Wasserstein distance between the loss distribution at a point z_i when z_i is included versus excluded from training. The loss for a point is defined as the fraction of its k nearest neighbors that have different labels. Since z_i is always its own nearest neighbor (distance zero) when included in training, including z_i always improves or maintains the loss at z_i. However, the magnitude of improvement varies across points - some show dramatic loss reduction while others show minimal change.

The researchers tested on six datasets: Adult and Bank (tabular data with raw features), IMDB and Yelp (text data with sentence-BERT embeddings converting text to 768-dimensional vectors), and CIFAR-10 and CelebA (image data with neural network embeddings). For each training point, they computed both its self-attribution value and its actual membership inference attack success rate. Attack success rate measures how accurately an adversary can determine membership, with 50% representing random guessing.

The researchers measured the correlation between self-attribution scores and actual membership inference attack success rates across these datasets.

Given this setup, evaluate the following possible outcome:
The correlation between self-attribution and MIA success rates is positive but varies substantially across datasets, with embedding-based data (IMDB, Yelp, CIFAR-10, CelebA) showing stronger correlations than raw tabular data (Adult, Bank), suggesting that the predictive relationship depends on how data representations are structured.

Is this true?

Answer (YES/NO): NO